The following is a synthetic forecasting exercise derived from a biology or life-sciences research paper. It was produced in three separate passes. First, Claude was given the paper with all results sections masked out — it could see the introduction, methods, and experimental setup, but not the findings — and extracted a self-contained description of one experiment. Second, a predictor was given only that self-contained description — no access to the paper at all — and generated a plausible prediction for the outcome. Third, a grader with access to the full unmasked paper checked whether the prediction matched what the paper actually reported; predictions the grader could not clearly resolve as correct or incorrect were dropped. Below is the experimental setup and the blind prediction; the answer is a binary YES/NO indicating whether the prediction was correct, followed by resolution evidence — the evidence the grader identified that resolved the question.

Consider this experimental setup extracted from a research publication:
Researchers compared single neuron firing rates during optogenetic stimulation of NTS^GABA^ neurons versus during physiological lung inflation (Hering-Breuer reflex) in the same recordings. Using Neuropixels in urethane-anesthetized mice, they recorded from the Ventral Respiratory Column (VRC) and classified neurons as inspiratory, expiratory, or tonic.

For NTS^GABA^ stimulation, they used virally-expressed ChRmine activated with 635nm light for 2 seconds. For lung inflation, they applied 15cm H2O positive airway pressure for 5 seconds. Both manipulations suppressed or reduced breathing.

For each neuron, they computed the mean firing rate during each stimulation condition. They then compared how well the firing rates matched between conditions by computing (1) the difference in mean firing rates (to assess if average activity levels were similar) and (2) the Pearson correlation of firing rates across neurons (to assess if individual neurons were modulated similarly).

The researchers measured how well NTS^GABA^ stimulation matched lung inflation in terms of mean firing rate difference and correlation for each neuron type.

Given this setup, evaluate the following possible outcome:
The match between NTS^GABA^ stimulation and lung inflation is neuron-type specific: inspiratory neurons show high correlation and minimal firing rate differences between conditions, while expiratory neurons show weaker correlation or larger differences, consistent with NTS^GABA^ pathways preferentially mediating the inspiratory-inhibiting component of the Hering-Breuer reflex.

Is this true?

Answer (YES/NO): NO